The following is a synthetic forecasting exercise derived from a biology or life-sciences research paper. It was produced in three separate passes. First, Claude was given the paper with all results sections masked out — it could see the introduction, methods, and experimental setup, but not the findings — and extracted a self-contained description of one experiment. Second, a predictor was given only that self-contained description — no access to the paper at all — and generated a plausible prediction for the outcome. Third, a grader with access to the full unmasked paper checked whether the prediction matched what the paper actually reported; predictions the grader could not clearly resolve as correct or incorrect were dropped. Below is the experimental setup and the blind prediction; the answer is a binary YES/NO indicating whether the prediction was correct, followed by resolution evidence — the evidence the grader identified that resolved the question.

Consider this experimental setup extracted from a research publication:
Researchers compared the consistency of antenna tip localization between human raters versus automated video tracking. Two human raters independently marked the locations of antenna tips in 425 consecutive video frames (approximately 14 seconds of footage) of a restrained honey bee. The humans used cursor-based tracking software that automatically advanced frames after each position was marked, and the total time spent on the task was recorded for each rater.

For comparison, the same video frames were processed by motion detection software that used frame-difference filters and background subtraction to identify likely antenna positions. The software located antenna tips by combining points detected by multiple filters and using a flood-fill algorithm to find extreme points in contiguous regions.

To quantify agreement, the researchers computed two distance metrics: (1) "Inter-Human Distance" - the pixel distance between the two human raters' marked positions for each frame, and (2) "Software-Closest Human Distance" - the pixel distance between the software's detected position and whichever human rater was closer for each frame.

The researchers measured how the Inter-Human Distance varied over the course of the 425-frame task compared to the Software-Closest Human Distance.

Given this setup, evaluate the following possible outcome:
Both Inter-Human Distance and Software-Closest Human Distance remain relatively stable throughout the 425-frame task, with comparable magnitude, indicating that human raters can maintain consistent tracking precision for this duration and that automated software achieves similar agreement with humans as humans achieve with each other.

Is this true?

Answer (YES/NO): NO